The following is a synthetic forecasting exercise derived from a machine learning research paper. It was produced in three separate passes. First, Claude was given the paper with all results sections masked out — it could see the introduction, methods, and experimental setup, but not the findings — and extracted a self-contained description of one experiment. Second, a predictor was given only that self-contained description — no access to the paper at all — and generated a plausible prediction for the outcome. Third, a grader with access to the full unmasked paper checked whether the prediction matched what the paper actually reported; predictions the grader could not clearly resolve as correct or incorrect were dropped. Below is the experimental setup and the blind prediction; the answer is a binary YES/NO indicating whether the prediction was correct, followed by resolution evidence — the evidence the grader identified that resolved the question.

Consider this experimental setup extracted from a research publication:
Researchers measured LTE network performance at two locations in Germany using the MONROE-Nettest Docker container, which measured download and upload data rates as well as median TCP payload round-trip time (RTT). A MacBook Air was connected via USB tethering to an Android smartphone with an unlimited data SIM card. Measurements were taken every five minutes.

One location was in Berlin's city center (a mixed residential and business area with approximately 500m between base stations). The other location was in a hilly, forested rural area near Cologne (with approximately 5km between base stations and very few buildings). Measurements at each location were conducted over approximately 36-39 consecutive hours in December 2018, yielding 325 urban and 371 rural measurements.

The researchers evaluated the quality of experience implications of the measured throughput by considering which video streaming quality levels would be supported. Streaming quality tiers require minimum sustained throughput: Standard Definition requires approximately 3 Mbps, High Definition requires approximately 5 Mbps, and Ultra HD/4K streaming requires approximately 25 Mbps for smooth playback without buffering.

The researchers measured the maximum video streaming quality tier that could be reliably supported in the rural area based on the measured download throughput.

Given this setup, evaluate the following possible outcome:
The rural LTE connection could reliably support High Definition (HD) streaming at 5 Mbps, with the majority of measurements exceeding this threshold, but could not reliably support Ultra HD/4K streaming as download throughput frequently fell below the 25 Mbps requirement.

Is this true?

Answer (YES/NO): YES